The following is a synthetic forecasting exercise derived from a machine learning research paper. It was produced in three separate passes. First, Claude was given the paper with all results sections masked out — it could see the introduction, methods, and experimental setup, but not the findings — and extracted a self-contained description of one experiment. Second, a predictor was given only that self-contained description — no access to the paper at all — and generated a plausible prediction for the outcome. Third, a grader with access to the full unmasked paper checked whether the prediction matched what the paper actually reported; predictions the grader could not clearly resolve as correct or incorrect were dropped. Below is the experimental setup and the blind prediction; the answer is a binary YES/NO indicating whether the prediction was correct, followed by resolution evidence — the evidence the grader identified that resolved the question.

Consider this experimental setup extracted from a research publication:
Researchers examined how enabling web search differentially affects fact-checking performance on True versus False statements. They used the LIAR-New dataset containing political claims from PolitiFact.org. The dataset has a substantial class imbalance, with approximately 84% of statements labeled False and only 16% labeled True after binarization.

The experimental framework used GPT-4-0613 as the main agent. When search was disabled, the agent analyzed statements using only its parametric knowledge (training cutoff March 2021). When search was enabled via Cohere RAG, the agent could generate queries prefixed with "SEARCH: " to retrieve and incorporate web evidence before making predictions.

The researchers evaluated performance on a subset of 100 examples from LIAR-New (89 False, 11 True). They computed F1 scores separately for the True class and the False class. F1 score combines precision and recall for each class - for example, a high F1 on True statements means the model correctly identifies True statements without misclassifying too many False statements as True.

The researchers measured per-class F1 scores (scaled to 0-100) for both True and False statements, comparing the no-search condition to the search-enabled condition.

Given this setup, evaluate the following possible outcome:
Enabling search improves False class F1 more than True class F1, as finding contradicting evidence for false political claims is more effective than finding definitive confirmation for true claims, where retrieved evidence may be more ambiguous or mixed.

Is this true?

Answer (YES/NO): NO